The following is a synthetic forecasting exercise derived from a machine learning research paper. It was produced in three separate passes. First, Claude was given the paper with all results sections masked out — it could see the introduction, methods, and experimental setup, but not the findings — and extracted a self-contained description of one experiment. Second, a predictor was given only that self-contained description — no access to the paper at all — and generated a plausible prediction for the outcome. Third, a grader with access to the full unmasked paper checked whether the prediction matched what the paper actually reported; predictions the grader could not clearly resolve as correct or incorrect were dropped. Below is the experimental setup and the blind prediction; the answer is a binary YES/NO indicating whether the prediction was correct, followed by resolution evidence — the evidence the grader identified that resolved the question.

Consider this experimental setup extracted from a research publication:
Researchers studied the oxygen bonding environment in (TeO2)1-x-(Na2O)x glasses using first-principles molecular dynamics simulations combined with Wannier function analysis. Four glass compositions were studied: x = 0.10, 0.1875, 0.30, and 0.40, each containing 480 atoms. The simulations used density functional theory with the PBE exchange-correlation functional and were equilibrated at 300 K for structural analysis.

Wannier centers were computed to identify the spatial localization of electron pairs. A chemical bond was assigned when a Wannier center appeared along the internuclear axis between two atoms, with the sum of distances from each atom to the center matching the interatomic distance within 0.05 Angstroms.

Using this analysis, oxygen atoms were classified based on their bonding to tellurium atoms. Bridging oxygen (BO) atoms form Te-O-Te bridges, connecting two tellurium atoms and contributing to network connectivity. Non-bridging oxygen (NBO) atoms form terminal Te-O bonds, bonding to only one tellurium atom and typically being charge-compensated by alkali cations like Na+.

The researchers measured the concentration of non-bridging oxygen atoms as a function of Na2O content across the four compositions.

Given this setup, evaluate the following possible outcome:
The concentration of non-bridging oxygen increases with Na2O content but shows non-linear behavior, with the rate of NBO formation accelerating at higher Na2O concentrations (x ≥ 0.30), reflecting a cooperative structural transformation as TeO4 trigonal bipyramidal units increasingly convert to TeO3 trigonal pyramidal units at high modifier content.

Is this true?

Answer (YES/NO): NO